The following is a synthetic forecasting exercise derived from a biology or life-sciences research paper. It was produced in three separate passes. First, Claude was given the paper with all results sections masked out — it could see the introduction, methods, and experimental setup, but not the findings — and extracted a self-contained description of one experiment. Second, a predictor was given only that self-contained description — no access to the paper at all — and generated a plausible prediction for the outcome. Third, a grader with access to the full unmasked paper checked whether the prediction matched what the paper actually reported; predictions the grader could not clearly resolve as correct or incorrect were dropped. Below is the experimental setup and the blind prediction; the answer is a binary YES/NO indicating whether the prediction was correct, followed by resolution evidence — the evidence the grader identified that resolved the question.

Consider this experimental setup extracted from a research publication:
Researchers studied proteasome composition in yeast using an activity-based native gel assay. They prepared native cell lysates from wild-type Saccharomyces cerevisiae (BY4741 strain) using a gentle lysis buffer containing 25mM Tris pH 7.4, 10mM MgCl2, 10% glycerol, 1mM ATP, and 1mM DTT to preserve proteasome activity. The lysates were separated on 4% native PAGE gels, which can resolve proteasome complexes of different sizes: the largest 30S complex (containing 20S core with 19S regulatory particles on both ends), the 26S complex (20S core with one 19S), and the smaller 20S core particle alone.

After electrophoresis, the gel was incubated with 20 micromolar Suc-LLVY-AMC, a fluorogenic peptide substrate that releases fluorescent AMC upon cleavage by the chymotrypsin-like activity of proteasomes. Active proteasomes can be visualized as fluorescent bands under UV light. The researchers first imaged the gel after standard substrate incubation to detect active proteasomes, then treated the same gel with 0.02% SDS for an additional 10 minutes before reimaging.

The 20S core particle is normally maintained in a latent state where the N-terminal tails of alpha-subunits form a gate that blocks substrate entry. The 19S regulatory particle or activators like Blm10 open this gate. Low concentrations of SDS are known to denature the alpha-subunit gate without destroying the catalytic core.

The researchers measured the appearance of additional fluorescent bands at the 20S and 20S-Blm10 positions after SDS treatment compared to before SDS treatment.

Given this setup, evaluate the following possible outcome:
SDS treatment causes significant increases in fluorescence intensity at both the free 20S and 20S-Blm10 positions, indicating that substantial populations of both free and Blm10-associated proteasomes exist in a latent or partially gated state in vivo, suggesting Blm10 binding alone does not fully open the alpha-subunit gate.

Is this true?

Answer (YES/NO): YES